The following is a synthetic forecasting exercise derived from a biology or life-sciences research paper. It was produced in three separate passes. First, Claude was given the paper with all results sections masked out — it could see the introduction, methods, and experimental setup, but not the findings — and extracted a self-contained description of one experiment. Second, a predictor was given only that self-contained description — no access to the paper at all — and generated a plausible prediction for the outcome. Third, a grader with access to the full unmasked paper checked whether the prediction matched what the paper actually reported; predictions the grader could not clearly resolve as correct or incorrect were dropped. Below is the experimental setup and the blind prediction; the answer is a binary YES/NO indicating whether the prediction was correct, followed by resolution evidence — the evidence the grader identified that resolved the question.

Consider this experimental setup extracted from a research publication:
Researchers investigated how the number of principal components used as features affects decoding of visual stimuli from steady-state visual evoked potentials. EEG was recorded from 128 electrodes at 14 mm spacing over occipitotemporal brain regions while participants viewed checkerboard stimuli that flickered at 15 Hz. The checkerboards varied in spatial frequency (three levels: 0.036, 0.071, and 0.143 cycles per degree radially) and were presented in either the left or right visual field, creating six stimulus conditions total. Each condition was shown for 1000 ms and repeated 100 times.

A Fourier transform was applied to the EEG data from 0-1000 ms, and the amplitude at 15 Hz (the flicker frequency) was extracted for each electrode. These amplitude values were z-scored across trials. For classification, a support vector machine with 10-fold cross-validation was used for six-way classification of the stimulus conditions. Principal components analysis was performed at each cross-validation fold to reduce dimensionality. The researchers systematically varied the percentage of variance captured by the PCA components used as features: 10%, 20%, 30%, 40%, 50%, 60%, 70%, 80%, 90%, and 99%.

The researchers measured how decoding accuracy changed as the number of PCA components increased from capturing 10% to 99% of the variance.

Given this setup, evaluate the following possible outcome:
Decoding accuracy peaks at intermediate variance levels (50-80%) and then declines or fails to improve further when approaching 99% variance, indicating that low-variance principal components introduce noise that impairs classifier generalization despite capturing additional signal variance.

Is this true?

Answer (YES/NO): NO